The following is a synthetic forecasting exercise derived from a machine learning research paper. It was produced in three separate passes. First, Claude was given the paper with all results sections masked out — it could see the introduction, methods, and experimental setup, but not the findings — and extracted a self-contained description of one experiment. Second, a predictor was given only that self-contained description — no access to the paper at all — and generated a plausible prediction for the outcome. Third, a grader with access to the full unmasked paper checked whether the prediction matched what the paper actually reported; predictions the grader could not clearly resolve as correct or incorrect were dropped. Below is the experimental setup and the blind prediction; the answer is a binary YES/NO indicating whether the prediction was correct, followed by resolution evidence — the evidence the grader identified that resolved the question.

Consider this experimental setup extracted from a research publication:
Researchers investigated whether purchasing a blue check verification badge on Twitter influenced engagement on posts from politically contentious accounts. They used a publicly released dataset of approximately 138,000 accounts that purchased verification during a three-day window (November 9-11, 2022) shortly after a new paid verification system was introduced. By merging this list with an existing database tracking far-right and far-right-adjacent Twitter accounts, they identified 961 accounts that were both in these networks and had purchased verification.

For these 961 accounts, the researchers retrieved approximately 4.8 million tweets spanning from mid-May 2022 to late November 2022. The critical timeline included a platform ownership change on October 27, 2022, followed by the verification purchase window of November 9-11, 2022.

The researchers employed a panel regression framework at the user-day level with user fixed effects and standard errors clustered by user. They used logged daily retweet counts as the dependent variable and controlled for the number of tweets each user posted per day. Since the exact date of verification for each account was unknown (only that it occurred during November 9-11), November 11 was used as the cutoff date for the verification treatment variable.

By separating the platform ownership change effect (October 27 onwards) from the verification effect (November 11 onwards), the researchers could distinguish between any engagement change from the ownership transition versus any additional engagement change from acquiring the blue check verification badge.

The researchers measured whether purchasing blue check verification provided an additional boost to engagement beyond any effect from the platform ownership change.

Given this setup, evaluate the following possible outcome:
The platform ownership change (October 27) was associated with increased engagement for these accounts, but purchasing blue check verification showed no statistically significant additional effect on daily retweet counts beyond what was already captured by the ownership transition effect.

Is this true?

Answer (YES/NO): YES